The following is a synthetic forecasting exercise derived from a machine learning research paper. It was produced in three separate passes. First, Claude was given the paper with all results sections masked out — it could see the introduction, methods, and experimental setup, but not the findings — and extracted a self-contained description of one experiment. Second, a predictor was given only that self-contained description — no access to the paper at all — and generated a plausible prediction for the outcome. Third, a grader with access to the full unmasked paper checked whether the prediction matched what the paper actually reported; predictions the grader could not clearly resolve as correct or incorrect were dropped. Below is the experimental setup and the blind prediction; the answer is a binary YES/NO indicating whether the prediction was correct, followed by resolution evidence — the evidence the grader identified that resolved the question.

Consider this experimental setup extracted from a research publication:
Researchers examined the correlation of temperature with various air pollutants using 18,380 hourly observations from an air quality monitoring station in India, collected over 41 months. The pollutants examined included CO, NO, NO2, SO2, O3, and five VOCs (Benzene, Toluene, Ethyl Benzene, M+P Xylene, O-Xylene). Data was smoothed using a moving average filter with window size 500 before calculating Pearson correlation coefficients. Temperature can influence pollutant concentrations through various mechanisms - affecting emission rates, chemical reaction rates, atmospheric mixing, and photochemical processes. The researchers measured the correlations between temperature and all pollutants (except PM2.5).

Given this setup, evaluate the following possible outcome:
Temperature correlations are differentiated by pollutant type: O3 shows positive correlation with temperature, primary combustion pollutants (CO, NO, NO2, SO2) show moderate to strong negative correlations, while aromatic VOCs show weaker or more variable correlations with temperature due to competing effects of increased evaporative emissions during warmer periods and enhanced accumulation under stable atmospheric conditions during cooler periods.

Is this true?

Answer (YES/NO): NO